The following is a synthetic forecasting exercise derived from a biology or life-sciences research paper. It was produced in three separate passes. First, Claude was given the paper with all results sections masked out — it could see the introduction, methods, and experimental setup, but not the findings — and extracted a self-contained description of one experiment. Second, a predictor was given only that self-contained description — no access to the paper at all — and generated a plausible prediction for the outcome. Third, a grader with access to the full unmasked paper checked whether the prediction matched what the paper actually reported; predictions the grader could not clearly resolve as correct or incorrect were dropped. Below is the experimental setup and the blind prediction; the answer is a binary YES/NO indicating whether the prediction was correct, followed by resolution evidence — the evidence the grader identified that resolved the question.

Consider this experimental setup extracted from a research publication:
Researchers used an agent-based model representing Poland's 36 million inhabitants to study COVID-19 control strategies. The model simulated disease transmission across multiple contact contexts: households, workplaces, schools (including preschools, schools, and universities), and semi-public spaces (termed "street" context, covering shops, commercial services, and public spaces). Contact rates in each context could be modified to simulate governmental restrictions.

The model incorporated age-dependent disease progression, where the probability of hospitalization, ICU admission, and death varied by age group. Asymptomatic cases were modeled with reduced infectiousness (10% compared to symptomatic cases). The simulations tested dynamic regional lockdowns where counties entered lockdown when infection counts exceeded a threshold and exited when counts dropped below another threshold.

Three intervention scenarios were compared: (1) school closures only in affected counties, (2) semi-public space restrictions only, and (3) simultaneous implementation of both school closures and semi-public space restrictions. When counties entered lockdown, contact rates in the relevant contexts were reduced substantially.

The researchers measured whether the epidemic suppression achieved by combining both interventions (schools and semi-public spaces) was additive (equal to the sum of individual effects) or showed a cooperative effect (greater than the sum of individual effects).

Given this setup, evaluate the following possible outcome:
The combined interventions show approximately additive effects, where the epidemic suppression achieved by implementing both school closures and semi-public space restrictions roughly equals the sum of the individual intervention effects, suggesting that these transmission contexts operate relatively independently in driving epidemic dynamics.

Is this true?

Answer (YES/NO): NO